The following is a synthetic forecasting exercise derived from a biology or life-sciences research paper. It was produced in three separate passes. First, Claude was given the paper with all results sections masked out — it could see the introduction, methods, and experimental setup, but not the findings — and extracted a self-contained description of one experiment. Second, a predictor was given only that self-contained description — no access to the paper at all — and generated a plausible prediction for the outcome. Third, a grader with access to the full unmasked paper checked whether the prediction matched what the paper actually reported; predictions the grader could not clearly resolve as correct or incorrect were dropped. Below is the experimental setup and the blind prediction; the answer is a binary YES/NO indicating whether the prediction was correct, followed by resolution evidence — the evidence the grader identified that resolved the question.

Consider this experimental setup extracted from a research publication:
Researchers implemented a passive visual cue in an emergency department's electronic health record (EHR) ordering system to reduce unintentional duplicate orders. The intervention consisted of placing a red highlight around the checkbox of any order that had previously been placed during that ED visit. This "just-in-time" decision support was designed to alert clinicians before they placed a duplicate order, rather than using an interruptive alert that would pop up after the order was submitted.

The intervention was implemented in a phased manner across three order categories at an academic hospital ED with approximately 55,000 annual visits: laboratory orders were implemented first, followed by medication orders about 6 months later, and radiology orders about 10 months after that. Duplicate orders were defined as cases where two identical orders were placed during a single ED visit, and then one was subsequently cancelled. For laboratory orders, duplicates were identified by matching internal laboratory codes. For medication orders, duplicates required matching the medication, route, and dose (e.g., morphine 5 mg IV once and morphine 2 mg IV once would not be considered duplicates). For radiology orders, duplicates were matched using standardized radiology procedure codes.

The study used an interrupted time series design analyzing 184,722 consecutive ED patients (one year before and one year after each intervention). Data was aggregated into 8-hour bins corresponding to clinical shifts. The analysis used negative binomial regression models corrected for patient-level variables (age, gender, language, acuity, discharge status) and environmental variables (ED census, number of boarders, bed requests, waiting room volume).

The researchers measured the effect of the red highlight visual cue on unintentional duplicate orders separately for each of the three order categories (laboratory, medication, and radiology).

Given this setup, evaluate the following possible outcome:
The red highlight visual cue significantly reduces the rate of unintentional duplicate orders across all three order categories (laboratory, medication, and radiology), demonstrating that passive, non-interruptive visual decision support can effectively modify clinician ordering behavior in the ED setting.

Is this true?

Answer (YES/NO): NO